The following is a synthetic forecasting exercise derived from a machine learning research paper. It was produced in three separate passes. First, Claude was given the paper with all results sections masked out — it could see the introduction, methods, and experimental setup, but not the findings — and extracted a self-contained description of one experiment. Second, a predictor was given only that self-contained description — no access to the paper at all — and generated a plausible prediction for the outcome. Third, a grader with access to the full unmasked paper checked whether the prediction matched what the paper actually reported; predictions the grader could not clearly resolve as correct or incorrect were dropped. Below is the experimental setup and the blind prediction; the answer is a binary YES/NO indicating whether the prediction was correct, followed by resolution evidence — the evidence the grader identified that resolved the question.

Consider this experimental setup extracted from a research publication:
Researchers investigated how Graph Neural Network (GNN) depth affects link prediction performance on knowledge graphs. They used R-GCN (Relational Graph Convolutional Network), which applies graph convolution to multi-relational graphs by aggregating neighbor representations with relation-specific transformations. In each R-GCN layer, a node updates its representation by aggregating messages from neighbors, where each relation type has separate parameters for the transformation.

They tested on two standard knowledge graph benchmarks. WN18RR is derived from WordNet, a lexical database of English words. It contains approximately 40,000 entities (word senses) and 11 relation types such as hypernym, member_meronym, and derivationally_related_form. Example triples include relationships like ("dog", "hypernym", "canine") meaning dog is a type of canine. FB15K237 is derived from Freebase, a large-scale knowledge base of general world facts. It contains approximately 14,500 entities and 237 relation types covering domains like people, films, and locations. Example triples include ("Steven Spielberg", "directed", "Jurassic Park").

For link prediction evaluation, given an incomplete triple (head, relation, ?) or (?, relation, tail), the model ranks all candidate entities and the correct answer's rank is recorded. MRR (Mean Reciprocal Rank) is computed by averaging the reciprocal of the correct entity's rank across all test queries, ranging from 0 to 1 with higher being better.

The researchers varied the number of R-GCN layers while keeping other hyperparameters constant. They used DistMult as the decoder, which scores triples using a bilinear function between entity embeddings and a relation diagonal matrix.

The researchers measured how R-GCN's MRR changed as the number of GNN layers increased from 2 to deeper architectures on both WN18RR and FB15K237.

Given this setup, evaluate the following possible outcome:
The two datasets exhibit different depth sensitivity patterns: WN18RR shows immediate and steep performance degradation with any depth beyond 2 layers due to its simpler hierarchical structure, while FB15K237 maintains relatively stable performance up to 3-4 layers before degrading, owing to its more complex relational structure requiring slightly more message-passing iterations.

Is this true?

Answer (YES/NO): NO